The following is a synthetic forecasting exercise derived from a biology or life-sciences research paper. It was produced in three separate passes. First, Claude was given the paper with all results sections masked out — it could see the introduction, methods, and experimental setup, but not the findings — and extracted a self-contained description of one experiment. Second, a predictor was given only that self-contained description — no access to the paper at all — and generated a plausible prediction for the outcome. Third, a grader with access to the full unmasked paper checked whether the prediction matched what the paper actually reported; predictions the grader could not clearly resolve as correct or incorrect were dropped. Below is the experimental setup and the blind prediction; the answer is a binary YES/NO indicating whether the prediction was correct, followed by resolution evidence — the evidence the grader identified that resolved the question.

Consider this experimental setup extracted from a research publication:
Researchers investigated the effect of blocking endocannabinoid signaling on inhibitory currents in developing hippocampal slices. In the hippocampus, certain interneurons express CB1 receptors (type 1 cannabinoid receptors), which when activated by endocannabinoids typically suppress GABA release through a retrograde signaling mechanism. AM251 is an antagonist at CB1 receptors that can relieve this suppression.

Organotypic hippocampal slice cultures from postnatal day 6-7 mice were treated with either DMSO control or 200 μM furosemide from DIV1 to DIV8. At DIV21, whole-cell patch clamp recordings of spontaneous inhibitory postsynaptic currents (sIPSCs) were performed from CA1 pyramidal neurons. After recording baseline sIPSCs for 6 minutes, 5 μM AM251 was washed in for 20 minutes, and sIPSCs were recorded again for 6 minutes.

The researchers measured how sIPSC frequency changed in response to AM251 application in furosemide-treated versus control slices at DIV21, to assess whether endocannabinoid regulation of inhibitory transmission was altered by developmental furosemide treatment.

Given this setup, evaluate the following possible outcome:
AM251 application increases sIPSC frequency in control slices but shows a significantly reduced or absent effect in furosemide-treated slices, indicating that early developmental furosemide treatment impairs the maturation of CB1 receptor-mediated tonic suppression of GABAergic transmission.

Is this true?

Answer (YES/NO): NO